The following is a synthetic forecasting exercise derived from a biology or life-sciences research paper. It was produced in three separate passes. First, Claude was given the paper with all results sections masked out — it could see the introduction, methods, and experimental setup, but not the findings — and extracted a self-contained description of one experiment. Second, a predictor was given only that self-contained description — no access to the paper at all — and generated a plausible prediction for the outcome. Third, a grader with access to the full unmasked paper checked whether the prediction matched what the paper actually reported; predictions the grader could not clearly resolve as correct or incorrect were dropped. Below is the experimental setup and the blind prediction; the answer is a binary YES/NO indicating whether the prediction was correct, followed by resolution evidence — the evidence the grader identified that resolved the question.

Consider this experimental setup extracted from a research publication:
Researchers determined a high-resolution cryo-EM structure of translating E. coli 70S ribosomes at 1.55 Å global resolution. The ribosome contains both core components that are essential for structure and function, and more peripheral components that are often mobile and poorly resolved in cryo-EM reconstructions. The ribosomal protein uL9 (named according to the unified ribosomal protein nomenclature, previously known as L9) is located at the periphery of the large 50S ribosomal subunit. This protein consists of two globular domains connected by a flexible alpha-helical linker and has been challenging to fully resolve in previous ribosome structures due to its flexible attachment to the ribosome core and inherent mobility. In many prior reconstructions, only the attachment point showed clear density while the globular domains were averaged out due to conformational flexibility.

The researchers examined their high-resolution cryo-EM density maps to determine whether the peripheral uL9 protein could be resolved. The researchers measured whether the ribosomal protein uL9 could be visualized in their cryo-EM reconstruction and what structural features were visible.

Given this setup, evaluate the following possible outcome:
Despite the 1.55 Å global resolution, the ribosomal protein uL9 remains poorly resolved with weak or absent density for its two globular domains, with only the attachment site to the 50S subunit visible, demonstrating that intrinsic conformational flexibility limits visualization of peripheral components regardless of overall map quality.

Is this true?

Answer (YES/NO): NO